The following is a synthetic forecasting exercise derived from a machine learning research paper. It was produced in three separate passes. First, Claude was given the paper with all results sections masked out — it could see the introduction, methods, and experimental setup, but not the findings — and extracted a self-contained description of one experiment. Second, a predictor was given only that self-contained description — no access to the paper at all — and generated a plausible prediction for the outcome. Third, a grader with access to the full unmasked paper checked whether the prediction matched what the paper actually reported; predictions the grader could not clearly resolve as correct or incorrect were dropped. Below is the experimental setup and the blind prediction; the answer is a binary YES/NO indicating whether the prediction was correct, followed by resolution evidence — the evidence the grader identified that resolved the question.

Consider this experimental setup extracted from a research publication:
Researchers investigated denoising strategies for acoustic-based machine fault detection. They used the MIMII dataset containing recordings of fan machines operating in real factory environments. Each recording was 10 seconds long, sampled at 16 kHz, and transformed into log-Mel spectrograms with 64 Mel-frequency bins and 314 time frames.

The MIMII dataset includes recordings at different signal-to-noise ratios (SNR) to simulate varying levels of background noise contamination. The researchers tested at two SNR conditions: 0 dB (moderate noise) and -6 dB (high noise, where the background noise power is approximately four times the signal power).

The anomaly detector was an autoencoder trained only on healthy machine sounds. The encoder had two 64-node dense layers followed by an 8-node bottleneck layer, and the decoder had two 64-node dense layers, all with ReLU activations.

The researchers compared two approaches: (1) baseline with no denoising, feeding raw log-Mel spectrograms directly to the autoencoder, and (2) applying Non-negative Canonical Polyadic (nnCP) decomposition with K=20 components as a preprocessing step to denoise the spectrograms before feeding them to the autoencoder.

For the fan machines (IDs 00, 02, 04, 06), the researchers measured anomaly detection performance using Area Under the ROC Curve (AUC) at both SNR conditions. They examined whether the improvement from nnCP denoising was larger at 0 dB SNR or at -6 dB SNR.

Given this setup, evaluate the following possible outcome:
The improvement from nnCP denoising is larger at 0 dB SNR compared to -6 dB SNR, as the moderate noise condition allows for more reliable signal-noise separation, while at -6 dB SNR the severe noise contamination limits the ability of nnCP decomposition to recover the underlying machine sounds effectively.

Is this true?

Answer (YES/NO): YES